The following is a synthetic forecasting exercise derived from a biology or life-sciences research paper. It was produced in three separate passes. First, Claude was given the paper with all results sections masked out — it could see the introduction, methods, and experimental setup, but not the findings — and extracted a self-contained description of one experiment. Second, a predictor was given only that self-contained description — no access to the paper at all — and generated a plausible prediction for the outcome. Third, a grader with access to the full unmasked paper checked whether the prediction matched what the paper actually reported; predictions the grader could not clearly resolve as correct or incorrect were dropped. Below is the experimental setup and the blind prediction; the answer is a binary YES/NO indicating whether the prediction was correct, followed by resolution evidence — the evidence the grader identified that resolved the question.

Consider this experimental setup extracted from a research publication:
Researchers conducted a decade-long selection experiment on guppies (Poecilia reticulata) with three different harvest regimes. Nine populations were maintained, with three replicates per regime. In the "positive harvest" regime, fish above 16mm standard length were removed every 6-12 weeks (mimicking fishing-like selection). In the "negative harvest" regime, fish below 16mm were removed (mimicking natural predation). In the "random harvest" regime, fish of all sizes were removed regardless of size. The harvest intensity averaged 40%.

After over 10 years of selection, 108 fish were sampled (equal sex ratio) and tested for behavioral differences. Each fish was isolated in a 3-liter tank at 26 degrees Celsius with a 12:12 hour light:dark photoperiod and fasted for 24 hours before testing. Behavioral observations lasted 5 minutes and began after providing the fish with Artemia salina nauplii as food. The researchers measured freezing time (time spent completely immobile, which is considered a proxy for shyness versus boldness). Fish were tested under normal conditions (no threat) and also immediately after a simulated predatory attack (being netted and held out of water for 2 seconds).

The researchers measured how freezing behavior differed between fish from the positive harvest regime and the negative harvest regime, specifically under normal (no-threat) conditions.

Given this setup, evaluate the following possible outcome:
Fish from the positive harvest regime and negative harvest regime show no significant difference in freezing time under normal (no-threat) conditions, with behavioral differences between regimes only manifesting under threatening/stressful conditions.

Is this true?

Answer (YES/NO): NO